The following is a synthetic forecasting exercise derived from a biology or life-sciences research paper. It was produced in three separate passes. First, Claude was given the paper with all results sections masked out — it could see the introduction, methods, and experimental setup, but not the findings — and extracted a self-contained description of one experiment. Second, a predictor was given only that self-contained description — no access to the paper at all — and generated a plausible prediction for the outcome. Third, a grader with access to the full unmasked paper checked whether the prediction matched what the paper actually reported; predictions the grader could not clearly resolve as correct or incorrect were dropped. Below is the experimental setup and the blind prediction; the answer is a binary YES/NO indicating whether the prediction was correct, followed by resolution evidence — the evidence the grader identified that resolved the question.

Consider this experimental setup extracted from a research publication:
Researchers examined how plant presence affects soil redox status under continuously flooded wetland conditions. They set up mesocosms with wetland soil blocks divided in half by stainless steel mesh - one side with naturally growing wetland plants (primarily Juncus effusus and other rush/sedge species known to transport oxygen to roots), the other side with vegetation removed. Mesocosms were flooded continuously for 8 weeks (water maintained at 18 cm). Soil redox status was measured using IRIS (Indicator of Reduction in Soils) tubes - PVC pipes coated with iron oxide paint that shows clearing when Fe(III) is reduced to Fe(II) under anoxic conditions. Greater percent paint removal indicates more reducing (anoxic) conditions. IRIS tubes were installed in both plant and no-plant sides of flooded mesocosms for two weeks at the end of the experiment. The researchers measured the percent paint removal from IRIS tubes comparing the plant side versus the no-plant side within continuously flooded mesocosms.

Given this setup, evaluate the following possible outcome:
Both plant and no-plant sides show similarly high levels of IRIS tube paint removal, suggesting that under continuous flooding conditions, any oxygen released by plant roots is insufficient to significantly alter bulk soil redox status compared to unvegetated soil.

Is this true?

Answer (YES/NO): YES